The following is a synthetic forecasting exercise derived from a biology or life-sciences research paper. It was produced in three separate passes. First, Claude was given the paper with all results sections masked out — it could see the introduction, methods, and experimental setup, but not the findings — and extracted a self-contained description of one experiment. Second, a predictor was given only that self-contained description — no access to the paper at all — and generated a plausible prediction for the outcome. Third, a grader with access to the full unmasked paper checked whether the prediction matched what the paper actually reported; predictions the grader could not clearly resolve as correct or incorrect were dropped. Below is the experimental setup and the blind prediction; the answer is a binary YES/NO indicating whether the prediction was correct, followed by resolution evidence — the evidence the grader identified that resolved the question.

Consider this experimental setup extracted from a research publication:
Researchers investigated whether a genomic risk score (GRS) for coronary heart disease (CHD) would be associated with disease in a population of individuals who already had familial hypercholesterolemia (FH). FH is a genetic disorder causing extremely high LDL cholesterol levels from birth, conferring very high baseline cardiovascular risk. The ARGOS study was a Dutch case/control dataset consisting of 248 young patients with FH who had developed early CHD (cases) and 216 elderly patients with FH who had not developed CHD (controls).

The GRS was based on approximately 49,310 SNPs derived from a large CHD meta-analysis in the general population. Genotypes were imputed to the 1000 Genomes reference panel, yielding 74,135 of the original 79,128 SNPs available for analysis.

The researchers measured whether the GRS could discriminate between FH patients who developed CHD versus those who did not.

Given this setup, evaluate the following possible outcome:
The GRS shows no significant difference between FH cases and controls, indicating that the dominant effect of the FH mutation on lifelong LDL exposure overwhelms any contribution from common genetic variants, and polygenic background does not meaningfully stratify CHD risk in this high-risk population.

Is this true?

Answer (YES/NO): NO